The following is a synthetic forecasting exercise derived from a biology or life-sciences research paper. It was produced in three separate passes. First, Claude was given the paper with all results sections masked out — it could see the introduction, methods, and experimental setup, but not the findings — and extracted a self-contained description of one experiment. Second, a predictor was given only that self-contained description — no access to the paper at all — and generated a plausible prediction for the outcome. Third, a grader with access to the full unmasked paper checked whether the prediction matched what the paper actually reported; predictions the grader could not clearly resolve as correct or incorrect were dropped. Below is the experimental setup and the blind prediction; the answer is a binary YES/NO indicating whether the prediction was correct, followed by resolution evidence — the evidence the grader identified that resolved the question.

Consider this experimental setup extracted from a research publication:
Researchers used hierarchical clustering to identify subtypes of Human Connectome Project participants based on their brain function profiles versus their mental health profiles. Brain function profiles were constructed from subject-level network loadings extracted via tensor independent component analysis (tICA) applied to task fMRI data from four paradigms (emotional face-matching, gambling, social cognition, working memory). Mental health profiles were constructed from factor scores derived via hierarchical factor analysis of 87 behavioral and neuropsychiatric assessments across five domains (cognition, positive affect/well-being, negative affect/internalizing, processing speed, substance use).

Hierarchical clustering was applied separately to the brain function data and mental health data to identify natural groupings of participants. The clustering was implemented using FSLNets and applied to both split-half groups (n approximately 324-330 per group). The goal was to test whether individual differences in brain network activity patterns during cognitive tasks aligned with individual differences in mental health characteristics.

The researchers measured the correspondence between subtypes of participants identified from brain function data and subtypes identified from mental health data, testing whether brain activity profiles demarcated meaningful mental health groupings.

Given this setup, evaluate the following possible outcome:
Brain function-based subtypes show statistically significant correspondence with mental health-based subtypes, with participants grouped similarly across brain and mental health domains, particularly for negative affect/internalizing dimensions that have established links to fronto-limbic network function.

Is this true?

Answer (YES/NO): NO